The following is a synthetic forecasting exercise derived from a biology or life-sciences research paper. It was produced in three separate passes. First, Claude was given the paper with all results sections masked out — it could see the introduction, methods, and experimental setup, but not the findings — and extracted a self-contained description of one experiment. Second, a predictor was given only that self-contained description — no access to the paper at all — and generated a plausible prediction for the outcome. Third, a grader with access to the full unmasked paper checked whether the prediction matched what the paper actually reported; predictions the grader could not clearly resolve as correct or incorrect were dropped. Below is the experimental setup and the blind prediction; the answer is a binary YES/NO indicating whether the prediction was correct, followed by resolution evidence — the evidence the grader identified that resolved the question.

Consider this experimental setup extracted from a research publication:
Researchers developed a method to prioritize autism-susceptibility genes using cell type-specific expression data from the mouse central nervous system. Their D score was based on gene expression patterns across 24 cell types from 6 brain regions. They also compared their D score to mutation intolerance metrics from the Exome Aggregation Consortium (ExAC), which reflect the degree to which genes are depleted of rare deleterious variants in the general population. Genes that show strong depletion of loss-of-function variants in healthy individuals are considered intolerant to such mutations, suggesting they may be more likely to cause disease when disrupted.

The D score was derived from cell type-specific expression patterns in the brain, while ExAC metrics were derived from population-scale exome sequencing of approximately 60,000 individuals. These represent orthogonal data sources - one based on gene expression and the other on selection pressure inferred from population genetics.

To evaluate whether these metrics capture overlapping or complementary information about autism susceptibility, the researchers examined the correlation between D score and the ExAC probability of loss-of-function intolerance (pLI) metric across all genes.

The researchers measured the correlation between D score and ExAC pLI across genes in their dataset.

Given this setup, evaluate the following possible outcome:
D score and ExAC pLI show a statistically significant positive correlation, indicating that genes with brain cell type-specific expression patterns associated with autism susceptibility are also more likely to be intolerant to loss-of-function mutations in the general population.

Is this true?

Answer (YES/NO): NO